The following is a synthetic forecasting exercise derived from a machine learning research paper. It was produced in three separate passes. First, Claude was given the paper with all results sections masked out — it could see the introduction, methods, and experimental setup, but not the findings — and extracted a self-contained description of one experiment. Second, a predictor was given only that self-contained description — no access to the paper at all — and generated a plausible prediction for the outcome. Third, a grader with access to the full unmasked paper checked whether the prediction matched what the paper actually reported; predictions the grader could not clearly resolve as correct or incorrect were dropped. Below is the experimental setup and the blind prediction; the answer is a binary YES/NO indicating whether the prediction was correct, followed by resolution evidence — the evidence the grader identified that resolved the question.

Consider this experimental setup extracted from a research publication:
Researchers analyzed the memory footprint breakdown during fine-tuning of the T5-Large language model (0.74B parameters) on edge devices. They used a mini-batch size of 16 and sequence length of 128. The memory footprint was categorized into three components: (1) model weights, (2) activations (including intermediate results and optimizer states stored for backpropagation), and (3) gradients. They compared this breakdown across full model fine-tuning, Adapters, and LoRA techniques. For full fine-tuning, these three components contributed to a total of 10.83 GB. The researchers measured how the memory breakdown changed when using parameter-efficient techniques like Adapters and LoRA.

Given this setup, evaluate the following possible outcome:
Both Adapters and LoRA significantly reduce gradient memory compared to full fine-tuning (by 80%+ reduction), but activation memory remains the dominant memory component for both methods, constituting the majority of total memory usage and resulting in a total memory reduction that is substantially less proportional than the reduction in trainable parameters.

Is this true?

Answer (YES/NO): YES